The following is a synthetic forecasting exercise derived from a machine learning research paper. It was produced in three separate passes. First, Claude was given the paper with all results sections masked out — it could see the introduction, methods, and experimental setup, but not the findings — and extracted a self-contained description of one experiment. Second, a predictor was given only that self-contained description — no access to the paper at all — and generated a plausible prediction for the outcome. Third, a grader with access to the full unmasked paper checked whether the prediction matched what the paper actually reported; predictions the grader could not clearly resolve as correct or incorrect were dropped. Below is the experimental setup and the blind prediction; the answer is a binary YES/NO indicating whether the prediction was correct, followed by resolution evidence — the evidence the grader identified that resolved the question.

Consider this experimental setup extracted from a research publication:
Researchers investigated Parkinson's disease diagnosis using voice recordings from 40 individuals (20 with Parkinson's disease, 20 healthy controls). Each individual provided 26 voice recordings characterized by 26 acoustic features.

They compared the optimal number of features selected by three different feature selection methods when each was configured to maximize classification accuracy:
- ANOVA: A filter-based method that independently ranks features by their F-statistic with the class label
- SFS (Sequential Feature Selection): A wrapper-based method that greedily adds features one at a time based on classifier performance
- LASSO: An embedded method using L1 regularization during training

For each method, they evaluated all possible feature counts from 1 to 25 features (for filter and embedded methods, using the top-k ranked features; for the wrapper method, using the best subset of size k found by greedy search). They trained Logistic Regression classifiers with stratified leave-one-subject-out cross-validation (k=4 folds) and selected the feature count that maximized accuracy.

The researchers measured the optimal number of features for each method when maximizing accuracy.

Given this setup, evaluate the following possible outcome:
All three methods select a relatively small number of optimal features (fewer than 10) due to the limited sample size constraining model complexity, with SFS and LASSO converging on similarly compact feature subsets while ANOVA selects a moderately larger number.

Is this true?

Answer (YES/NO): NO